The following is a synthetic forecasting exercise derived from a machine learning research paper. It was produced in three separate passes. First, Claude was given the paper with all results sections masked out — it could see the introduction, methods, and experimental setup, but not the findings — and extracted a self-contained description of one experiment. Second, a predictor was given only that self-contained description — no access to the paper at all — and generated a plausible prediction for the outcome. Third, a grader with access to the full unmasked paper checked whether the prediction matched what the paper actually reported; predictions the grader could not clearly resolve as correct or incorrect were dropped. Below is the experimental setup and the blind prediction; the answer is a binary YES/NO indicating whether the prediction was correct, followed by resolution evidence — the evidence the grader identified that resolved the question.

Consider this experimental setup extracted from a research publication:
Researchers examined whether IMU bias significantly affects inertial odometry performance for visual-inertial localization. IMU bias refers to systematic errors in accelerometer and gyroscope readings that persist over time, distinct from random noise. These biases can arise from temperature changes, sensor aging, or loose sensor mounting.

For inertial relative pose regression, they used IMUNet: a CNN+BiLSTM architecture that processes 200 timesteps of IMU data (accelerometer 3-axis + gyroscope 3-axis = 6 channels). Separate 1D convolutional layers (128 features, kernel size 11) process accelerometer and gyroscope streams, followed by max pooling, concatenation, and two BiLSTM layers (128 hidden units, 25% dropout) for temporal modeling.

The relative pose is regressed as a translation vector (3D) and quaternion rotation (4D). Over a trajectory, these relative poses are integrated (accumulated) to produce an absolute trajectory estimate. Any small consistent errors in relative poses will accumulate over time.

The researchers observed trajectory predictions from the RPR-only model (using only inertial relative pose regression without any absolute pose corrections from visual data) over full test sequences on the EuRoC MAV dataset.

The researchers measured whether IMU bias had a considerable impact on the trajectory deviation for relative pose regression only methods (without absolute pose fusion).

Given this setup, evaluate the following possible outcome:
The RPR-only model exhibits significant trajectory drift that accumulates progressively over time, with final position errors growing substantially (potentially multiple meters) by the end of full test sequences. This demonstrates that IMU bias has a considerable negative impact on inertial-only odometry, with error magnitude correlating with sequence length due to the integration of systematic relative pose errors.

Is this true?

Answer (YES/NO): YES